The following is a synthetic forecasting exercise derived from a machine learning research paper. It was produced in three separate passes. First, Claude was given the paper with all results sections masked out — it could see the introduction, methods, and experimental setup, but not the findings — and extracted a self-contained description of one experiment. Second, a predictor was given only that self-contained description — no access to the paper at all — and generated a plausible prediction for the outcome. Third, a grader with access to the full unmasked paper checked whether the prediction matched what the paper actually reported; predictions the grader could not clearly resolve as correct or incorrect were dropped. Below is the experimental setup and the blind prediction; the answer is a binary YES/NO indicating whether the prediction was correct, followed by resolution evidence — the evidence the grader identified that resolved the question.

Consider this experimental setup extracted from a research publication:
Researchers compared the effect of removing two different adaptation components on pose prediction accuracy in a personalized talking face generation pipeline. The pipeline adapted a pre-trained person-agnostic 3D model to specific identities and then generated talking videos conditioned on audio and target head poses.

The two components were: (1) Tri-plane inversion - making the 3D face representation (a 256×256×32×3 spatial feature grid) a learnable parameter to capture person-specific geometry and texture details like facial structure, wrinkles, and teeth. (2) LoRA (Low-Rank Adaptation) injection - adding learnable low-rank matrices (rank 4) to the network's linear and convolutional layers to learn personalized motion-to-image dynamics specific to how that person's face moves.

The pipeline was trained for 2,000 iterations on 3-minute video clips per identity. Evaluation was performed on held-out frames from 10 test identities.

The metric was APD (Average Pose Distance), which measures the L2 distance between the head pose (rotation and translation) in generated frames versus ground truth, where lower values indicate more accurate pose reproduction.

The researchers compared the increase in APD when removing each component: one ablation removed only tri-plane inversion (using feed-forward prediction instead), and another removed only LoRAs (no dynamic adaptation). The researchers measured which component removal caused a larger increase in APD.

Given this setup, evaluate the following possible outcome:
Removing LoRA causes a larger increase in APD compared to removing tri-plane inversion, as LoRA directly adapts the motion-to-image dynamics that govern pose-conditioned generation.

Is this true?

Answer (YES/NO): YES